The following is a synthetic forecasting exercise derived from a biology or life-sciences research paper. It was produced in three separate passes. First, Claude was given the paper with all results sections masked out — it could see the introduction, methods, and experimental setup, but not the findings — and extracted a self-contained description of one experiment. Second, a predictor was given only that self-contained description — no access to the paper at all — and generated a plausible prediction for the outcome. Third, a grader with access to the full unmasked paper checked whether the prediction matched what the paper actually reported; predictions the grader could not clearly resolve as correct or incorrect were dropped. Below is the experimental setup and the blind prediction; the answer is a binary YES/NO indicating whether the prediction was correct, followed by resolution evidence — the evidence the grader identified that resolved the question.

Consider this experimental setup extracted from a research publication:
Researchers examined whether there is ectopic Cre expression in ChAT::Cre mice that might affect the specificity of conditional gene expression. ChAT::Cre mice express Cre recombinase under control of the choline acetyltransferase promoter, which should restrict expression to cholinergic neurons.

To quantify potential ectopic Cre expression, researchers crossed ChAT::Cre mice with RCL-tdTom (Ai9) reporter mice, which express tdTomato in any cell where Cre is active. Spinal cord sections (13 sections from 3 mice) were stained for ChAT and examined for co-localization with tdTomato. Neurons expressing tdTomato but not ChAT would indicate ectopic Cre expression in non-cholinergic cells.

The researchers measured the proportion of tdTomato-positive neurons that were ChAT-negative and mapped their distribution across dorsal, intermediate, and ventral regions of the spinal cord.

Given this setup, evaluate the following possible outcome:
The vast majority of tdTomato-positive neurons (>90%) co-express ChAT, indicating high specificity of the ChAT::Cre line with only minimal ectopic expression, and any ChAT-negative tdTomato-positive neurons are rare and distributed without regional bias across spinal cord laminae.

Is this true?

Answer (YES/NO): NO